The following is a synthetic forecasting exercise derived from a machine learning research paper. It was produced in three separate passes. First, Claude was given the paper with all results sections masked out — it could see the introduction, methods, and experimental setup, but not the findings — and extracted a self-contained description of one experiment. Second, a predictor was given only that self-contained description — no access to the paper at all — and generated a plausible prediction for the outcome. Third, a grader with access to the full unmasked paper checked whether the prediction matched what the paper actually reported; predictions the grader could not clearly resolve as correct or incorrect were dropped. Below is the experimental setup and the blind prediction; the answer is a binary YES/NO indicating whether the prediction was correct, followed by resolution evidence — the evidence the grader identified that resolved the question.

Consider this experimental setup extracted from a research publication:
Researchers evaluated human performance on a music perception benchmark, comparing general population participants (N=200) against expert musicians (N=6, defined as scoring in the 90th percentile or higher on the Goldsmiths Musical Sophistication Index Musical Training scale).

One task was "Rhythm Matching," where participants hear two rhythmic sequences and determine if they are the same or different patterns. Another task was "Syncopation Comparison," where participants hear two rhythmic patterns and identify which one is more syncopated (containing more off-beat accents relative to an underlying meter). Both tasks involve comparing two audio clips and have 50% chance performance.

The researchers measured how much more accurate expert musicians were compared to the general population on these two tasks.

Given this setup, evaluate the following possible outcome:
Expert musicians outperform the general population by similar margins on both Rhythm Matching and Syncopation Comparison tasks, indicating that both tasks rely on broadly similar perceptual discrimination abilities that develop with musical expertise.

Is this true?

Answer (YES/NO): NO